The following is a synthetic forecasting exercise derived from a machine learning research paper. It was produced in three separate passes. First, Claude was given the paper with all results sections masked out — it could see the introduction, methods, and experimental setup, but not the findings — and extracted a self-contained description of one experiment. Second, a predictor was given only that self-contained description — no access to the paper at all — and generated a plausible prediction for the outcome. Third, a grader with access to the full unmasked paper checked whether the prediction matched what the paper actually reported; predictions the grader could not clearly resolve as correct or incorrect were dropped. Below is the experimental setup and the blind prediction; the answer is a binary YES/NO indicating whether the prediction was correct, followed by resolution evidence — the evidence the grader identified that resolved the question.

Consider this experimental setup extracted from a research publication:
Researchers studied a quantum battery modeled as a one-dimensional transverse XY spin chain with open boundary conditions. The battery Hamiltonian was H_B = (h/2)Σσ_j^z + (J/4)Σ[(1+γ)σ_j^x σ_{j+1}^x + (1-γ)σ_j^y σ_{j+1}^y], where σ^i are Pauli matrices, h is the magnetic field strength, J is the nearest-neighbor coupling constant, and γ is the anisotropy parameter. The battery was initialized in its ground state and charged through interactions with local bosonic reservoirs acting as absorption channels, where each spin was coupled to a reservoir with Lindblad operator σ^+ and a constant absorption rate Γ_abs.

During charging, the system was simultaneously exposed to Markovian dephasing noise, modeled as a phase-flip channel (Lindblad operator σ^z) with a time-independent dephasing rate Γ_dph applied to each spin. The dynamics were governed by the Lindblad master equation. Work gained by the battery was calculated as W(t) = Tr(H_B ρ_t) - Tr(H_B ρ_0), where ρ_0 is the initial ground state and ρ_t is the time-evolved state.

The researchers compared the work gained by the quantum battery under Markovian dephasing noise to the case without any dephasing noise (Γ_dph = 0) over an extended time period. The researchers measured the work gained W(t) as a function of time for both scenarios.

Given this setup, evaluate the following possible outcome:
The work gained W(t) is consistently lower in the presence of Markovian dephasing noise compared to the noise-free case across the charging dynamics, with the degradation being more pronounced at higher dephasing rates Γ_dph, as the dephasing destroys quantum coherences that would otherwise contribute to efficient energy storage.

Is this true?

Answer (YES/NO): NO